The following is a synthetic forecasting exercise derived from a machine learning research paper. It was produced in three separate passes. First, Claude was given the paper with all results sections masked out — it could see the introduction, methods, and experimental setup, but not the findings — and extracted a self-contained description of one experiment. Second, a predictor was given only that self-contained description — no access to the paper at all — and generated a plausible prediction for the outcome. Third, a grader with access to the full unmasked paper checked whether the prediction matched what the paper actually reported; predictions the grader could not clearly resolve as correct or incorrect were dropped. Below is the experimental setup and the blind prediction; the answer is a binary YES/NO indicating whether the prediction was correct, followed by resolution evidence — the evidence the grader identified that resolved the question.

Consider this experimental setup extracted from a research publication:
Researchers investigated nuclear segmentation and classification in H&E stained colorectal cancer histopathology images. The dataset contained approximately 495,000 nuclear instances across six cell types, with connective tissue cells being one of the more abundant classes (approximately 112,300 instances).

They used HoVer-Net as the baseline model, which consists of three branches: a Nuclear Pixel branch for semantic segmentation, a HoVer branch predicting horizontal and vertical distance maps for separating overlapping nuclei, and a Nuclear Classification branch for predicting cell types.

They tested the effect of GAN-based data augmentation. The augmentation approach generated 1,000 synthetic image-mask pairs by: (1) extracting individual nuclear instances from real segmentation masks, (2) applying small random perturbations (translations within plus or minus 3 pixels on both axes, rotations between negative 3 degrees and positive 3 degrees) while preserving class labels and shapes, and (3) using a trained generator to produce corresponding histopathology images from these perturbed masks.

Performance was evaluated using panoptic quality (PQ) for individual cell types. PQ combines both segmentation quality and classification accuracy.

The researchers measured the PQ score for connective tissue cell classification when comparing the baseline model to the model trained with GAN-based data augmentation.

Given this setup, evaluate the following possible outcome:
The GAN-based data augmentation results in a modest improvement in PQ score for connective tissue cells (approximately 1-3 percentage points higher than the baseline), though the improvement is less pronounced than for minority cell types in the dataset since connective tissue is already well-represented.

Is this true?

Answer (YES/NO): NO